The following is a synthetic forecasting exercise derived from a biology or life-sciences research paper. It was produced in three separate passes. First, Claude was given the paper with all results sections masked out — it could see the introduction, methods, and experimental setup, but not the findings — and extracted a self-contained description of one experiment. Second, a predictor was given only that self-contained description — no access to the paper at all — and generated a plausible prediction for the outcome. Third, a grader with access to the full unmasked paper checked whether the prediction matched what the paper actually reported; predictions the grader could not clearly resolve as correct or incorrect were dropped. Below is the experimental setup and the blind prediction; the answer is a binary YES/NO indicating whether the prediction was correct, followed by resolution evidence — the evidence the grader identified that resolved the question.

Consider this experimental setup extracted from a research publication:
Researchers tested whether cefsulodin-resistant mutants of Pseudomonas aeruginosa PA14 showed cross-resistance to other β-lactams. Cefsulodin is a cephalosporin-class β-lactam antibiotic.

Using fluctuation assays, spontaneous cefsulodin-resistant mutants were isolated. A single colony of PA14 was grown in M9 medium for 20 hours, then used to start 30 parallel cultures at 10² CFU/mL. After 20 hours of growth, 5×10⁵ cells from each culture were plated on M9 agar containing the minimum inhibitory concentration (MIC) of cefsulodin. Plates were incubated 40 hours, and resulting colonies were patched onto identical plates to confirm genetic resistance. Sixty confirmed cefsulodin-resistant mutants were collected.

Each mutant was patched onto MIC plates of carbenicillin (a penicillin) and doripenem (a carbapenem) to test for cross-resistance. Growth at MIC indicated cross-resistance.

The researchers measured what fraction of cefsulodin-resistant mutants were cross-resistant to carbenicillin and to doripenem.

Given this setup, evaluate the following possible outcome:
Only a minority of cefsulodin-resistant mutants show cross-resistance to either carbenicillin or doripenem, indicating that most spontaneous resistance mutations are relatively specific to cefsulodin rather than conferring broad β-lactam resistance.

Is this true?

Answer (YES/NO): NO